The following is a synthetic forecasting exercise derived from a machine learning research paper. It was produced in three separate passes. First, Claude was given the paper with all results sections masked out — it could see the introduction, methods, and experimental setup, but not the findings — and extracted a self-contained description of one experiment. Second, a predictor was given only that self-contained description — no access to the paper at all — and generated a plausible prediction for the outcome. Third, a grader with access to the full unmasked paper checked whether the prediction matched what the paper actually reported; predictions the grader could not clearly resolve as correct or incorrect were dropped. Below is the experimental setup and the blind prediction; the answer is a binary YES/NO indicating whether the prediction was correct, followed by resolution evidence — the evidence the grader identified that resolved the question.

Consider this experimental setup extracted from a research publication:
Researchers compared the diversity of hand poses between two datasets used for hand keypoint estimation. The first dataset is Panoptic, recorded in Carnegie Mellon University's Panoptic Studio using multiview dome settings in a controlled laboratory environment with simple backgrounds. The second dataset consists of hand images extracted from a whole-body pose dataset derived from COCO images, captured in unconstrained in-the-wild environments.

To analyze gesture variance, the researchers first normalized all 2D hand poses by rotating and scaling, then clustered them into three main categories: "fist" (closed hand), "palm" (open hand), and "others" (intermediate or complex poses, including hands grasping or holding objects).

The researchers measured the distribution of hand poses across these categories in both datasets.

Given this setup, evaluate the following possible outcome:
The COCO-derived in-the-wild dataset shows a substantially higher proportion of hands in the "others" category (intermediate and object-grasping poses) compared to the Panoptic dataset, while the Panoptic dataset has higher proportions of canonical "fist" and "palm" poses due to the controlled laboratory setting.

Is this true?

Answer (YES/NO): YES